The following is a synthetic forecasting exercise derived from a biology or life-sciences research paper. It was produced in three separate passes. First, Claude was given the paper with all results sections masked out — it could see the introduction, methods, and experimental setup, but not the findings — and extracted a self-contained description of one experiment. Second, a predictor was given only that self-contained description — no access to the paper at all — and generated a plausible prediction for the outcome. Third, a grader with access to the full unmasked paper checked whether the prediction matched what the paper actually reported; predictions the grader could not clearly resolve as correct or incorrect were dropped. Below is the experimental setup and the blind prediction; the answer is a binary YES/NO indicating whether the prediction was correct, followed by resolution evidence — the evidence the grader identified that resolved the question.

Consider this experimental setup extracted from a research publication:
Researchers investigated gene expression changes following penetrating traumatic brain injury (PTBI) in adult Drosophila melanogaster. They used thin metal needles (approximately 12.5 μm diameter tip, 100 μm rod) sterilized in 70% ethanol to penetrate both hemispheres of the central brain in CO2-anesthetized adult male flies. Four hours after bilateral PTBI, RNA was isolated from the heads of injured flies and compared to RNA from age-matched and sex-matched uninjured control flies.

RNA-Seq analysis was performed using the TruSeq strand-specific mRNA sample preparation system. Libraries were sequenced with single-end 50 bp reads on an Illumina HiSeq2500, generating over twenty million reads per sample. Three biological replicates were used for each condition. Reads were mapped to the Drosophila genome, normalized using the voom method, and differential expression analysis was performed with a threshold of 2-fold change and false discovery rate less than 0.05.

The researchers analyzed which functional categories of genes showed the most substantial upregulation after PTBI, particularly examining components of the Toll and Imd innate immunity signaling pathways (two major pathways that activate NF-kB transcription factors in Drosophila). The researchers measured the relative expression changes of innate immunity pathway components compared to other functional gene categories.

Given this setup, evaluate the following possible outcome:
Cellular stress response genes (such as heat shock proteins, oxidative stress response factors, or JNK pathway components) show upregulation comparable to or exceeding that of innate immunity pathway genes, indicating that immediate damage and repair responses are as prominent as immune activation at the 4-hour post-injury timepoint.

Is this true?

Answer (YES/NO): NO